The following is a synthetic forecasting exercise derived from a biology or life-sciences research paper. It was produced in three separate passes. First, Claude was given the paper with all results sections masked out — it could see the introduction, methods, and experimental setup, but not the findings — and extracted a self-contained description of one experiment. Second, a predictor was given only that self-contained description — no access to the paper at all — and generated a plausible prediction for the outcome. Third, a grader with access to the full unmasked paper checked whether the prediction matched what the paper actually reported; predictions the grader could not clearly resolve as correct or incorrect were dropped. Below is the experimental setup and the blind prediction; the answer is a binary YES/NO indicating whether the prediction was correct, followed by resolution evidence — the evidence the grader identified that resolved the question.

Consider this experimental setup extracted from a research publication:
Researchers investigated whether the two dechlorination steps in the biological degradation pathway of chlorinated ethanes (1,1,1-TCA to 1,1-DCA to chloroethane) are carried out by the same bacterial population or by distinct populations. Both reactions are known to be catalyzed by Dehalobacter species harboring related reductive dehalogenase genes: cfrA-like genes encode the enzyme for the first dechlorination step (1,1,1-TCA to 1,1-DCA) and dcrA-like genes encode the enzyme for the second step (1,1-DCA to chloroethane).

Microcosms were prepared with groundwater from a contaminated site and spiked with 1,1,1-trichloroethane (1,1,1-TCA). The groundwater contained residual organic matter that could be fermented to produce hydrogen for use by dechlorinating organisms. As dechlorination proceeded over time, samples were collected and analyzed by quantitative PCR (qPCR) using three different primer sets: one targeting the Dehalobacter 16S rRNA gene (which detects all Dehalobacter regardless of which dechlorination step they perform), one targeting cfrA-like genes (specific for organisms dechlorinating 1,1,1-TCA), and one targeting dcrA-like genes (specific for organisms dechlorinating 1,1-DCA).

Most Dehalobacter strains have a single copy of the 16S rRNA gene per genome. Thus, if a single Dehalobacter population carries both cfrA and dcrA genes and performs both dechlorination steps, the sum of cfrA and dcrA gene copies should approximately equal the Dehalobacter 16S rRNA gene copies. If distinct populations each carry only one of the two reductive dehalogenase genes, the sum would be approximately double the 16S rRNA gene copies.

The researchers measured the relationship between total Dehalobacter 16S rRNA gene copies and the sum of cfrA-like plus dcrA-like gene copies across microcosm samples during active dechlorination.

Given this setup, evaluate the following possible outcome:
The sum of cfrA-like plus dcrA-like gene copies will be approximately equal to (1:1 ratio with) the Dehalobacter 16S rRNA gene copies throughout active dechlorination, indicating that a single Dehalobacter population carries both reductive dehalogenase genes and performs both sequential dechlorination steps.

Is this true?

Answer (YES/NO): NO